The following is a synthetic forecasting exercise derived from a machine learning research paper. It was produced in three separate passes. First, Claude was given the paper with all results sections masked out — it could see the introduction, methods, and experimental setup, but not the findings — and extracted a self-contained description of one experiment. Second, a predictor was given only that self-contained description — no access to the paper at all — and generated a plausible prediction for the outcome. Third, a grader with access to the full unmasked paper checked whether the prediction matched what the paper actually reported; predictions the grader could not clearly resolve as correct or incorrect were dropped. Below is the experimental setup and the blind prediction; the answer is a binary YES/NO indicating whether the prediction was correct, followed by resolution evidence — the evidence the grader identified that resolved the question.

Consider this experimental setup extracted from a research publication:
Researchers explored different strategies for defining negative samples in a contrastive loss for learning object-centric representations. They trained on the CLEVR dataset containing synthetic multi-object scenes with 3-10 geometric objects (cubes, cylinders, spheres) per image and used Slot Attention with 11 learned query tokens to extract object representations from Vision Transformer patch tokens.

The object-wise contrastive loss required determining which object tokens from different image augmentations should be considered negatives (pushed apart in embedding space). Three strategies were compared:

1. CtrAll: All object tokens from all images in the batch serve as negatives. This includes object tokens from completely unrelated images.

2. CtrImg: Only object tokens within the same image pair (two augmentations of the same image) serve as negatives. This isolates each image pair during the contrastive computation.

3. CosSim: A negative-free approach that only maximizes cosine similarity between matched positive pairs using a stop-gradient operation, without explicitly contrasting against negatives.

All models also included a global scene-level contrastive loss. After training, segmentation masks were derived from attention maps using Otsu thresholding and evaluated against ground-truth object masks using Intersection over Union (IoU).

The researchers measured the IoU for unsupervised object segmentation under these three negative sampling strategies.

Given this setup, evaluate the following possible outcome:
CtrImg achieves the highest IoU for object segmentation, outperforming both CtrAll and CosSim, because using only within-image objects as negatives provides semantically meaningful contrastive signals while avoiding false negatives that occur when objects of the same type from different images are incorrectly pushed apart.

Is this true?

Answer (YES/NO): NO